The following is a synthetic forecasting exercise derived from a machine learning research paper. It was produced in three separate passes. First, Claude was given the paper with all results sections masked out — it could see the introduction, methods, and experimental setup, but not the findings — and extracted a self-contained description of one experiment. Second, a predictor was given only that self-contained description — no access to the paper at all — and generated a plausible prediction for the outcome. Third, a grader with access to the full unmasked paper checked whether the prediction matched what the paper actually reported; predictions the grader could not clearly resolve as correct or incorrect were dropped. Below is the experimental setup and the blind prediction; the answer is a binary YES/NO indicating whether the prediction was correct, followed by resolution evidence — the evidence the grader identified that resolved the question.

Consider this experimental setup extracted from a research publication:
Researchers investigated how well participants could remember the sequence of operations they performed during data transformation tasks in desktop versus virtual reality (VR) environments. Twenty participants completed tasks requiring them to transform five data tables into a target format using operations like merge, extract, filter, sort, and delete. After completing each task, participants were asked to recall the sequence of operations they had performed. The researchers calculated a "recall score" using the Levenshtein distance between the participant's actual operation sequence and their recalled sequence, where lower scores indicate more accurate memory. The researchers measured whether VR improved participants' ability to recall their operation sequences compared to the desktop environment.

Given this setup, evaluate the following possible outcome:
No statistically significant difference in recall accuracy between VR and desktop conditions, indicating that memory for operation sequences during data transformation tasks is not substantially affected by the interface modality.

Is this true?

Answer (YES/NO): NO